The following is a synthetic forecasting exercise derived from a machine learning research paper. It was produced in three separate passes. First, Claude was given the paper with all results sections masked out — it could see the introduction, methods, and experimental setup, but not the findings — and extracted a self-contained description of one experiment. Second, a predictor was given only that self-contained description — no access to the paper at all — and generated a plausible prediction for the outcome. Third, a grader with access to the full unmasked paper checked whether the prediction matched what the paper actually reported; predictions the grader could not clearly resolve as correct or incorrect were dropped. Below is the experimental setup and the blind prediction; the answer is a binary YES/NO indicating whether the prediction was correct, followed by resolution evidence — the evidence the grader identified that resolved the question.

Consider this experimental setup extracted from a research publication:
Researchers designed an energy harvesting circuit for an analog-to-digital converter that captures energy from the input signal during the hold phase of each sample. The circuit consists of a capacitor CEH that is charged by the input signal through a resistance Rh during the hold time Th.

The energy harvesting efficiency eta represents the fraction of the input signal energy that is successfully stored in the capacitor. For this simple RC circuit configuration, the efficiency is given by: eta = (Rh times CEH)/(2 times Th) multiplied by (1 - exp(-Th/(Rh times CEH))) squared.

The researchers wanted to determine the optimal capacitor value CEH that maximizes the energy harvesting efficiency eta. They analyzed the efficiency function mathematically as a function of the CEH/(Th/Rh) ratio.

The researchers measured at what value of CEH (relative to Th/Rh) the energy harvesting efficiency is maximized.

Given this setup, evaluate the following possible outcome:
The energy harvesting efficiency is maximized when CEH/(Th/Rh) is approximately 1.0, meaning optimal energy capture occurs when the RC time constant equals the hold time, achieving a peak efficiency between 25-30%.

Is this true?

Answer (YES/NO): NO